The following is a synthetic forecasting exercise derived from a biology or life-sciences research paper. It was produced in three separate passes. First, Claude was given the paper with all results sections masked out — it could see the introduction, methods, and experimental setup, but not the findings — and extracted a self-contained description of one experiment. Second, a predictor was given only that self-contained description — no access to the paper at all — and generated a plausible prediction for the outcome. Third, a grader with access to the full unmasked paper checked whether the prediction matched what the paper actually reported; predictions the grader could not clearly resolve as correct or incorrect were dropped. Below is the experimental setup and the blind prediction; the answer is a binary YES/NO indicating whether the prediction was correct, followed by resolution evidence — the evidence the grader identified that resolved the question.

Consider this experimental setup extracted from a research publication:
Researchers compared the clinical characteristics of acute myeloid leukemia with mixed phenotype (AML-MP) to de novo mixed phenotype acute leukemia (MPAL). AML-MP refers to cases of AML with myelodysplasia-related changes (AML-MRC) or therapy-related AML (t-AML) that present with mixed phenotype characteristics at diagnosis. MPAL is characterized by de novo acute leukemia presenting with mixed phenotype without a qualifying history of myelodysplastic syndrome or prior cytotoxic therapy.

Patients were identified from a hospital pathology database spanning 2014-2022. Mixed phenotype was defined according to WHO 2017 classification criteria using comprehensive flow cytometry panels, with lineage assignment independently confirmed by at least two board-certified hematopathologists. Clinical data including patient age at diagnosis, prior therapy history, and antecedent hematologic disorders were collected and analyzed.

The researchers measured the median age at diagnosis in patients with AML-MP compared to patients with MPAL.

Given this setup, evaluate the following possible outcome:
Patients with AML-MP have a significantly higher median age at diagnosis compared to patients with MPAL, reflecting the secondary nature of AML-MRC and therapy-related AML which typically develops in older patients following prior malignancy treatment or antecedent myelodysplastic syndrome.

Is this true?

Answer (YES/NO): YES